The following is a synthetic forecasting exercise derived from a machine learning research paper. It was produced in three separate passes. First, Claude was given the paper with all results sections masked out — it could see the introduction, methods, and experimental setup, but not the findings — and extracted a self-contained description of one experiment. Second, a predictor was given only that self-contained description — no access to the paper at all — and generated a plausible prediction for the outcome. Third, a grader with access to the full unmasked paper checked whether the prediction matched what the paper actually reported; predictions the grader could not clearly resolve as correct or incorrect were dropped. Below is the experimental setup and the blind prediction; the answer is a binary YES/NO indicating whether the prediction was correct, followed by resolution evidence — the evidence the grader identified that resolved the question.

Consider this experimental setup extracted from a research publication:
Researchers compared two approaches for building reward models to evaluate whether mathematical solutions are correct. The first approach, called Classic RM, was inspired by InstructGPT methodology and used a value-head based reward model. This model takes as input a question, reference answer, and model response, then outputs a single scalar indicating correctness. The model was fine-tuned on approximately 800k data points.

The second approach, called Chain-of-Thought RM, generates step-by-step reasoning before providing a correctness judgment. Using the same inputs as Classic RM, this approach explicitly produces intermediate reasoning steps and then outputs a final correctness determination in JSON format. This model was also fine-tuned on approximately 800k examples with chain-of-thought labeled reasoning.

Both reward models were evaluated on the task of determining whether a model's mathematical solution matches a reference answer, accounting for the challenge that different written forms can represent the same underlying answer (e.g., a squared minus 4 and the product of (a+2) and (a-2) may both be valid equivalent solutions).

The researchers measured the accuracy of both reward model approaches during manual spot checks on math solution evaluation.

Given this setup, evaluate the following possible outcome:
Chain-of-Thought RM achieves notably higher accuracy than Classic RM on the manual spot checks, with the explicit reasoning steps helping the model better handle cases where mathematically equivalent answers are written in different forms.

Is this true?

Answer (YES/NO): YES